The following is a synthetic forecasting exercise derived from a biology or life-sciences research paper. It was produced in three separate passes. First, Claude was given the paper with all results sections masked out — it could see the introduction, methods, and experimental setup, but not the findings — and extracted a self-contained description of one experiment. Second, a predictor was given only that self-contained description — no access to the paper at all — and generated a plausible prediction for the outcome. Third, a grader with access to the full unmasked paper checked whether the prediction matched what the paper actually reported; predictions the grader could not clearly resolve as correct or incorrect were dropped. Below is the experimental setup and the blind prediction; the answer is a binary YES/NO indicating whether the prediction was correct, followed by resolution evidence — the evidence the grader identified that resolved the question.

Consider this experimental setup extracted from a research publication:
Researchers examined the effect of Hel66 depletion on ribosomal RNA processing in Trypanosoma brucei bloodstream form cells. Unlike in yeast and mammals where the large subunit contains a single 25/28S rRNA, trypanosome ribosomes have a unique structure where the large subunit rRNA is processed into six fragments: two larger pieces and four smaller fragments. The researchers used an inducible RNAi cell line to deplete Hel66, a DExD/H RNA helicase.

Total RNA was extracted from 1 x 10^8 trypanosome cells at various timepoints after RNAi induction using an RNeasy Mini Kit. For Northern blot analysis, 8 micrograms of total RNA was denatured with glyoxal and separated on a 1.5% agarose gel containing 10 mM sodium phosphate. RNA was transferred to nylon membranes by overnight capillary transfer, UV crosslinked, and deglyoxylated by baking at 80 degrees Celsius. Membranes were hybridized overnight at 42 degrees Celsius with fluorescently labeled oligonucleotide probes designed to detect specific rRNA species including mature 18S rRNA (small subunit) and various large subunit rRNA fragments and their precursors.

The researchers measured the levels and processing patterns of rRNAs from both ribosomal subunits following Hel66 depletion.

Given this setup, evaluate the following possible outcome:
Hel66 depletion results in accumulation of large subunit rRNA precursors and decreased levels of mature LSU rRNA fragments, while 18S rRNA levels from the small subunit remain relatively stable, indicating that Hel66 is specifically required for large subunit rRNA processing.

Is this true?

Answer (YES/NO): NO